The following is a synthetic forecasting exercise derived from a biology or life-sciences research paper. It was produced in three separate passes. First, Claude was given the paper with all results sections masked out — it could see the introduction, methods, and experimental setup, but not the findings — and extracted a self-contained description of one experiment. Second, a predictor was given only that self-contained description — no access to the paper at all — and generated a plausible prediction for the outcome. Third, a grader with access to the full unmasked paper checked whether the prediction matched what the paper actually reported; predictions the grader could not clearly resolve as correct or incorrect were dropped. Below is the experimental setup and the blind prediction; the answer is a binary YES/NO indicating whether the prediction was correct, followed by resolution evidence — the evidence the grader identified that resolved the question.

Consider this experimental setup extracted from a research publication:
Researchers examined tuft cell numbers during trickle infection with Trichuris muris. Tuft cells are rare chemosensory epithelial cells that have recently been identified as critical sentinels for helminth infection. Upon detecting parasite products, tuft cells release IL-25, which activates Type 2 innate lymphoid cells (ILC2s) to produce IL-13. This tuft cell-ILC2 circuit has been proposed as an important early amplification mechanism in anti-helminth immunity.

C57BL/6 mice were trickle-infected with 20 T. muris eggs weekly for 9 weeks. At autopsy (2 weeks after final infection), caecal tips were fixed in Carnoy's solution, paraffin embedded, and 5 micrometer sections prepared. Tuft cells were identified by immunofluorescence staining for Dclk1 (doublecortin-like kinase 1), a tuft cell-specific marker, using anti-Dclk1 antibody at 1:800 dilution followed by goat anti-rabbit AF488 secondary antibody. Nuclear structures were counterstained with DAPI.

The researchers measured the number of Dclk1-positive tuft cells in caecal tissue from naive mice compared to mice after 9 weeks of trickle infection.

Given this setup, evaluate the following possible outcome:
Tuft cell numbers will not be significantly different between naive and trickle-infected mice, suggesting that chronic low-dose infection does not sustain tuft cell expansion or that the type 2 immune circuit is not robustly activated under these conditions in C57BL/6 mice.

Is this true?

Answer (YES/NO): NO